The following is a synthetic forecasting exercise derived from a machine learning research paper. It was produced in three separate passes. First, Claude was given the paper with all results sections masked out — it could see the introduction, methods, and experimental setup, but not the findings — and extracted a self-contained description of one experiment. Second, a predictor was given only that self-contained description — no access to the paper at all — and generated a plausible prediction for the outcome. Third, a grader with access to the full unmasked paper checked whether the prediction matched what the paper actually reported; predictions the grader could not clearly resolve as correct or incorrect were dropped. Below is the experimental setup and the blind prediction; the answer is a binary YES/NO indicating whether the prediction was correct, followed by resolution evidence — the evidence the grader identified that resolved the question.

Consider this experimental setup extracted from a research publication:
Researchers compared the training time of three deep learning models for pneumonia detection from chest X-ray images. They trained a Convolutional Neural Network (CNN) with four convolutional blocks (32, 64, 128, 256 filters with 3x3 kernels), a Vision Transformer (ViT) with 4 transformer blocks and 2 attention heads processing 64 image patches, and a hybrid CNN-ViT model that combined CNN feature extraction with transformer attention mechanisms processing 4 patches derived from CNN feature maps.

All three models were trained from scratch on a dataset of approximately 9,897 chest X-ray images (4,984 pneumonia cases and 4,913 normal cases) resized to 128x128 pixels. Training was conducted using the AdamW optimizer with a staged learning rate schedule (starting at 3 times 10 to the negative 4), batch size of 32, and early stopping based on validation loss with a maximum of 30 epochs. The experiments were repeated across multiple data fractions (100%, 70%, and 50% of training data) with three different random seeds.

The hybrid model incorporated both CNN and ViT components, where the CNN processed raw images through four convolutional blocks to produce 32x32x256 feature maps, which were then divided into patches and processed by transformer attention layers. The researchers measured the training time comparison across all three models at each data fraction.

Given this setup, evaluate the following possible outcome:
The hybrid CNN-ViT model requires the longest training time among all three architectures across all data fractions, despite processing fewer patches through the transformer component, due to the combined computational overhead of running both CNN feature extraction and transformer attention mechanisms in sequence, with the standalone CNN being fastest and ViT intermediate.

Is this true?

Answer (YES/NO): NO